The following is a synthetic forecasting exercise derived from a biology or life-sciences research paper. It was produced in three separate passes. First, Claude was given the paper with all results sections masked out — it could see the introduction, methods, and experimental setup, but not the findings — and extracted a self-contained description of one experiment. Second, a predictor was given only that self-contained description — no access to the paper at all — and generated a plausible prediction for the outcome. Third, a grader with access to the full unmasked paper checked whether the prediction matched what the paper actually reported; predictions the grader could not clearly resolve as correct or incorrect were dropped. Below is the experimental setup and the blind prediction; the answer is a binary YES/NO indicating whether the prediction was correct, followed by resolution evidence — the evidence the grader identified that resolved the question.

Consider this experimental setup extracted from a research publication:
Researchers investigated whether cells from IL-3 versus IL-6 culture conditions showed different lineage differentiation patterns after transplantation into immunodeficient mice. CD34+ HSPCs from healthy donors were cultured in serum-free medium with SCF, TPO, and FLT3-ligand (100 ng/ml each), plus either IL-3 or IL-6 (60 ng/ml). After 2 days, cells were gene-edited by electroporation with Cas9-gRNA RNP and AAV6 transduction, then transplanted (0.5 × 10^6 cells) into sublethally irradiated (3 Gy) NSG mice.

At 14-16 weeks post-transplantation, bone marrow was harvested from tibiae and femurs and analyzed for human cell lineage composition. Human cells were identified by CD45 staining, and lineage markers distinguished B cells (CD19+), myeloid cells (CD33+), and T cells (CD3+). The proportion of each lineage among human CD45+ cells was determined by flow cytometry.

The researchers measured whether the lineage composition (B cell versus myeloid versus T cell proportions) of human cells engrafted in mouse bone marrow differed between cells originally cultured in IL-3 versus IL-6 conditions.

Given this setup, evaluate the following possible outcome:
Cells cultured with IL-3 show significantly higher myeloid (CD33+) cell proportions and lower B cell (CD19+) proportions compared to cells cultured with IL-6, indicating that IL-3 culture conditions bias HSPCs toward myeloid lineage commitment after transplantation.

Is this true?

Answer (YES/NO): NO